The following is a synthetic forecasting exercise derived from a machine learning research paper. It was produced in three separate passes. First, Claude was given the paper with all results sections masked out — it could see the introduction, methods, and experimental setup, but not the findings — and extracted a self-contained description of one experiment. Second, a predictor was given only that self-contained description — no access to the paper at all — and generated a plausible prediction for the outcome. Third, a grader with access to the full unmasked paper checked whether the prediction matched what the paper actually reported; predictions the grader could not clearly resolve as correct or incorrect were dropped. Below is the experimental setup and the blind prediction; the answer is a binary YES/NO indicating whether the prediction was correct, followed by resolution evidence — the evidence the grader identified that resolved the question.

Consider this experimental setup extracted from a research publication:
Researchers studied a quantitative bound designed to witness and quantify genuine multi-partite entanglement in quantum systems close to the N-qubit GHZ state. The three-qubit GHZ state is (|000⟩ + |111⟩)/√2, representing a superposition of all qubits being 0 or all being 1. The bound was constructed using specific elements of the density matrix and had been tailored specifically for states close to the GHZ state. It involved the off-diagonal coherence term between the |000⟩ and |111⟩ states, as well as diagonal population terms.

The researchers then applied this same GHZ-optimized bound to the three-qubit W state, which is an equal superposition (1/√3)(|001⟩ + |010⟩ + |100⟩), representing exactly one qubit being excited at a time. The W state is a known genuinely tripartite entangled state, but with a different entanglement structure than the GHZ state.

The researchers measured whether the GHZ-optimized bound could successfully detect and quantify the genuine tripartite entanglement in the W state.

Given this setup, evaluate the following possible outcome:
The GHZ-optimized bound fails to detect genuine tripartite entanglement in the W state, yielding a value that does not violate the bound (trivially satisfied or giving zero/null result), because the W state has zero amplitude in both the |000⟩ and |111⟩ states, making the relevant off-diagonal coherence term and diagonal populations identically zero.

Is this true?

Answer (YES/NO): YES